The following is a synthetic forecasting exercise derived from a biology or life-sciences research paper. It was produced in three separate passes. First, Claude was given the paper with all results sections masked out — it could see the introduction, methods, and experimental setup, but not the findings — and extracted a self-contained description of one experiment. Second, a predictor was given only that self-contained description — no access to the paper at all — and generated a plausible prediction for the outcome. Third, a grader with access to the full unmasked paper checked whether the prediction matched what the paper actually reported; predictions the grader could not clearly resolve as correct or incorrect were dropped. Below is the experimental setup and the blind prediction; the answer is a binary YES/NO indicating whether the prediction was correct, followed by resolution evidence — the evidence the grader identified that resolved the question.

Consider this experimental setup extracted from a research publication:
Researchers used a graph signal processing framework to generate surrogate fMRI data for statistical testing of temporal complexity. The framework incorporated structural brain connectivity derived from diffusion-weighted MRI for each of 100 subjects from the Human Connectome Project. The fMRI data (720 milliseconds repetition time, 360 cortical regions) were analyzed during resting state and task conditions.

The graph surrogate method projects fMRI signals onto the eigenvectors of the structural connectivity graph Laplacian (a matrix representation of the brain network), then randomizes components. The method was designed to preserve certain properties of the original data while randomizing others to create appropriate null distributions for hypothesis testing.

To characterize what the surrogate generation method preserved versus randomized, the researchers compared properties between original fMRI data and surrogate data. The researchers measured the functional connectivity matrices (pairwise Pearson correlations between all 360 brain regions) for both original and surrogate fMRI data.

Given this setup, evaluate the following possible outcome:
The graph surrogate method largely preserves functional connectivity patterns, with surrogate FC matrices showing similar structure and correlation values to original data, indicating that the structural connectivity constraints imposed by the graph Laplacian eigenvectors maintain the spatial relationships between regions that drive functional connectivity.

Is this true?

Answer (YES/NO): NO